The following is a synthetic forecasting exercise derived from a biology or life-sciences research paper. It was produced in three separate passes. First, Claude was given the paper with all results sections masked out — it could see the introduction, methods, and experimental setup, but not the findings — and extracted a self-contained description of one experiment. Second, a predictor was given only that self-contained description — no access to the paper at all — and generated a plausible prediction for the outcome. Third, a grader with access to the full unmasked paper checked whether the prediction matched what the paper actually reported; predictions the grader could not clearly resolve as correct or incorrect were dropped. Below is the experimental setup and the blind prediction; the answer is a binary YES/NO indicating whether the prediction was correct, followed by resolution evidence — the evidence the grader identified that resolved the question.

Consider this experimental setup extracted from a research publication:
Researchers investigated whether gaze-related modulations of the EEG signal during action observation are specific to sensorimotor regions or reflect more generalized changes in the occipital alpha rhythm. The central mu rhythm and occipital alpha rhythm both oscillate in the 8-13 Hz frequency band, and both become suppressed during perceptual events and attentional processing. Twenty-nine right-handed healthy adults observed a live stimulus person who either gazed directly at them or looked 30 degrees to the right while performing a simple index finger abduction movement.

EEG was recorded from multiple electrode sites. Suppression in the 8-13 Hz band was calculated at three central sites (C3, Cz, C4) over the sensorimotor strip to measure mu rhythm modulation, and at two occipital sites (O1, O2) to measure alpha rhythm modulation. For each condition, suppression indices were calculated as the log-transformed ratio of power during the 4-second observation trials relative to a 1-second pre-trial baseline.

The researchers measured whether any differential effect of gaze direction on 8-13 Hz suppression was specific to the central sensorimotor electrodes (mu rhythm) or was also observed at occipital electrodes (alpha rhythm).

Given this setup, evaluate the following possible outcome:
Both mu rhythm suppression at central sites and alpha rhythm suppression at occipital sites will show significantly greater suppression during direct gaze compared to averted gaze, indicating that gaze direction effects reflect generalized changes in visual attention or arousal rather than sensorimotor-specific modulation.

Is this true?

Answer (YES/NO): NO